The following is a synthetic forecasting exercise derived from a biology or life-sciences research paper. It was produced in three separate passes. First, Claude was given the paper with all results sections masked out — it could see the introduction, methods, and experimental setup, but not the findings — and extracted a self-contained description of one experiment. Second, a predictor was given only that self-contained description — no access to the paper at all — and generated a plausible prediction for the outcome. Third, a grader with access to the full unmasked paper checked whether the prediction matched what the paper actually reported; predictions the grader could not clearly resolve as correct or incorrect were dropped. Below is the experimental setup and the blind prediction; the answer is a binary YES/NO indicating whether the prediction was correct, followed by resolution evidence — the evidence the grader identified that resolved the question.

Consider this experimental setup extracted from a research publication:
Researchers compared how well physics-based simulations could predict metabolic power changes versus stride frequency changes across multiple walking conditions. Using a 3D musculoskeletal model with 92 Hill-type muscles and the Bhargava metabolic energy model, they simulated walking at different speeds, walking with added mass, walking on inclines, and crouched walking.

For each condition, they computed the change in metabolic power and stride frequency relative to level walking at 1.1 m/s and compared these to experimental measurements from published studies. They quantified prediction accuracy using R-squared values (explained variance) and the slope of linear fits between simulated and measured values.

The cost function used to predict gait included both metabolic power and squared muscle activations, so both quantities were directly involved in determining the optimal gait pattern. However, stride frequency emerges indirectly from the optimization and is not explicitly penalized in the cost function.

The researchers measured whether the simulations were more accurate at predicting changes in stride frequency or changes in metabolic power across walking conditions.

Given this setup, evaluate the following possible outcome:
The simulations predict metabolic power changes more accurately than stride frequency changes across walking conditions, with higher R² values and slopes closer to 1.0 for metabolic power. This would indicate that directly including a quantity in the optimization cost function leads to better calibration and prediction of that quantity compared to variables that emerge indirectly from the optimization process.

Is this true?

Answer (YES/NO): NO